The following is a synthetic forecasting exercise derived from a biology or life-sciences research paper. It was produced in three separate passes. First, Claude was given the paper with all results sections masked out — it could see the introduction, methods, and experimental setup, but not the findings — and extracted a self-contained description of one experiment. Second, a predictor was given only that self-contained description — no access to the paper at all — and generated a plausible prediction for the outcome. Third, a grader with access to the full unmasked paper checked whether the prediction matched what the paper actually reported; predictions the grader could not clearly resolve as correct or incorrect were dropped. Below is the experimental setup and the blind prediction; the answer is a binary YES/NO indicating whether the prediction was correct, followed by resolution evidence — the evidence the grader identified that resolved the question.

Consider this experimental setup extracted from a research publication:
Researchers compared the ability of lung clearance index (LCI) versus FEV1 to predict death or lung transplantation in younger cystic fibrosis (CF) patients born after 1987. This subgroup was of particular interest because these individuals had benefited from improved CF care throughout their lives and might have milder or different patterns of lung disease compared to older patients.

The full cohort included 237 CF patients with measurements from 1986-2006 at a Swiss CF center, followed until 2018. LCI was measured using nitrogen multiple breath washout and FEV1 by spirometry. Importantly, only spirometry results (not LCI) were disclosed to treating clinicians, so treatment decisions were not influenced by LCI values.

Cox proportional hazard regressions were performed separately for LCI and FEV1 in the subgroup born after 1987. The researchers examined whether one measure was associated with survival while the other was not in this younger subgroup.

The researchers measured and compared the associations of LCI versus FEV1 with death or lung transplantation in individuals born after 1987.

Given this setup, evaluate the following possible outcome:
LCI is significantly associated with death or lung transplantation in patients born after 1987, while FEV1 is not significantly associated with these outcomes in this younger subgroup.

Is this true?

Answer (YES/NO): YES